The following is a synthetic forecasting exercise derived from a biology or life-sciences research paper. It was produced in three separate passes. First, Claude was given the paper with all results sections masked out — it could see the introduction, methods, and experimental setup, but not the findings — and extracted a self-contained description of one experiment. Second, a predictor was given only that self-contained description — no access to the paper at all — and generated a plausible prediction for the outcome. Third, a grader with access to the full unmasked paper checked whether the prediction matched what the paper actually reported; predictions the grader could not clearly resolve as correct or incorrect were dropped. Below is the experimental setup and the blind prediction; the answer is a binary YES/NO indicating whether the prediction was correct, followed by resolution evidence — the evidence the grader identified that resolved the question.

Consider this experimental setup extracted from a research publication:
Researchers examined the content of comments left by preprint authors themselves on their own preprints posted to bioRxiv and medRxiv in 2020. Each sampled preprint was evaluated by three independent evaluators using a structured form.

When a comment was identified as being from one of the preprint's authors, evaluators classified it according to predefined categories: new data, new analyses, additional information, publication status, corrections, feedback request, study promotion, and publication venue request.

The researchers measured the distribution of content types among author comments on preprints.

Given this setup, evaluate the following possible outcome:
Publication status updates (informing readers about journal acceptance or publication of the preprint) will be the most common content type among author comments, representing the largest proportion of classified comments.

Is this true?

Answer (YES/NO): YES